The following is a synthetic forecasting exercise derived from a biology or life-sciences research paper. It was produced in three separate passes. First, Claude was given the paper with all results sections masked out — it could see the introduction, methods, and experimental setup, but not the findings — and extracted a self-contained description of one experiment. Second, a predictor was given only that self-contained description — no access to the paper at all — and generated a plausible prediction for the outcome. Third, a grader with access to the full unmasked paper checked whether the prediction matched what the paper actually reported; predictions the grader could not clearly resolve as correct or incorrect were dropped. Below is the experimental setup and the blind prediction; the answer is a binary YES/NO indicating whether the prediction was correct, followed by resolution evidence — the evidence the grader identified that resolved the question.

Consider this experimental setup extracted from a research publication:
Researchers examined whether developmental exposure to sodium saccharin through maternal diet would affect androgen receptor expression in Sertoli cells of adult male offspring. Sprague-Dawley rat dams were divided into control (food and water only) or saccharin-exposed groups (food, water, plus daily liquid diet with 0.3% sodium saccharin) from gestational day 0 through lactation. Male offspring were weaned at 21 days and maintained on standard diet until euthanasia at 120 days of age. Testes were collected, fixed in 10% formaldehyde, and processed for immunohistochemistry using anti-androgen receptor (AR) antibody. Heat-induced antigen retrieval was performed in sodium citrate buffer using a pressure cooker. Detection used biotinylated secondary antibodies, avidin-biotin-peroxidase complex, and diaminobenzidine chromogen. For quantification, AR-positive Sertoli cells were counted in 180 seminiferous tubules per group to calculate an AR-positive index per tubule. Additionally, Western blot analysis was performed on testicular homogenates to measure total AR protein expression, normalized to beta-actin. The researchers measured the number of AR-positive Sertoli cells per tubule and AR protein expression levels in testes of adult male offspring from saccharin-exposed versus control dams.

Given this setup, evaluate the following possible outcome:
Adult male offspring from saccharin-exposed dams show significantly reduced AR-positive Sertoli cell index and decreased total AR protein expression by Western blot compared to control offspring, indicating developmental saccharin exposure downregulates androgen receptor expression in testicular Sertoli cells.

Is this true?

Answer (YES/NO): YES